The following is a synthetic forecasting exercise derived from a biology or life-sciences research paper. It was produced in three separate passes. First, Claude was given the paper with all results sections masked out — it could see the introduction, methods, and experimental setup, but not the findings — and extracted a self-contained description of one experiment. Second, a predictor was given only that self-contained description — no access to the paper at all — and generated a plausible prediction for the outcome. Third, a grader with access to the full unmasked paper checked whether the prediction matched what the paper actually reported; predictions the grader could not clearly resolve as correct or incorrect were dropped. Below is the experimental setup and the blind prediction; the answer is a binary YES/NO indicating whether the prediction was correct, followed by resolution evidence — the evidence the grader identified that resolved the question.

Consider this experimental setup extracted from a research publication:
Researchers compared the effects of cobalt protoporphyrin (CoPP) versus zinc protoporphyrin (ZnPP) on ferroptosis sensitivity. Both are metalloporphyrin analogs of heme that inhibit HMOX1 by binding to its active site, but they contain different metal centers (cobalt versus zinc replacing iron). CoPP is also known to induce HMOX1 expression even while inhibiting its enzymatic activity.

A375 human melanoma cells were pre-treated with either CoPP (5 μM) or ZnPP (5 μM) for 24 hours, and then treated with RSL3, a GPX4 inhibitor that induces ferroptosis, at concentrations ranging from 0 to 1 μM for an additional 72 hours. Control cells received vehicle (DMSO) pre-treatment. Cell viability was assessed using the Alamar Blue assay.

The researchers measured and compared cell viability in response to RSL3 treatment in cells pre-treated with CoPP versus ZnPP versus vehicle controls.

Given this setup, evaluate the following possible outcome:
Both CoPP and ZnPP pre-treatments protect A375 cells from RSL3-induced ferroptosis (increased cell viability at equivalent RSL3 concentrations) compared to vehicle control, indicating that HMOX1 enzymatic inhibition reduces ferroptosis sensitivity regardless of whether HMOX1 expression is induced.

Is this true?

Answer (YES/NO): NO